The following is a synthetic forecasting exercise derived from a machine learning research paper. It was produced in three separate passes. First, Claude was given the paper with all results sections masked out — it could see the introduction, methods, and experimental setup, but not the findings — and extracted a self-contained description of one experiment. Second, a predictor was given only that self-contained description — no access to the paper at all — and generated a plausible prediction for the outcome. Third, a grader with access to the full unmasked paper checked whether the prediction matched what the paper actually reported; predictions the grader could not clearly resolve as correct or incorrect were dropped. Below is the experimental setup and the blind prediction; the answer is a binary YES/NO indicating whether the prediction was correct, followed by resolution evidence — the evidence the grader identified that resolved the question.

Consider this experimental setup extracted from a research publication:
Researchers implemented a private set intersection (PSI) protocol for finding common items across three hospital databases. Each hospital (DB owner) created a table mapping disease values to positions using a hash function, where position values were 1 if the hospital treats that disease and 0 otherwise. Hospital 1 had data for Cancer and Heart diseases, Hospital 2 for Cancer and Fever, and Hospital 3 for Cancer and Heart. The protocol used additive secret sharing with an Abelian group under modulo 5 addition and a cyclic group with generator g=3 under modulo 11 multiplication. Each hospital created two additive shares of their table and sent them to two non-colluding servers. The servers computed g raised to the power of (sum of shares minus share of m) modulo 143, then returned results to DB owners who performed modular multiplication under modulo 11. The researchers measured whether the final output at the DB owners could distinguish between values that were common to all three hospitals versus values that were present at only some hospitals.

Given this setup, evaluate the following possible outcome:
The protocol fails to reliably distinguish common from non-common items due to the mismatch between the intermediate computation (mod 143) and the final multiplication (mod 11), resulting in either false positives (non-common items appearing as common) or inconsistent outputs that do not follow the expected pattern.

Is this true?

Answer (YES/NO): NO